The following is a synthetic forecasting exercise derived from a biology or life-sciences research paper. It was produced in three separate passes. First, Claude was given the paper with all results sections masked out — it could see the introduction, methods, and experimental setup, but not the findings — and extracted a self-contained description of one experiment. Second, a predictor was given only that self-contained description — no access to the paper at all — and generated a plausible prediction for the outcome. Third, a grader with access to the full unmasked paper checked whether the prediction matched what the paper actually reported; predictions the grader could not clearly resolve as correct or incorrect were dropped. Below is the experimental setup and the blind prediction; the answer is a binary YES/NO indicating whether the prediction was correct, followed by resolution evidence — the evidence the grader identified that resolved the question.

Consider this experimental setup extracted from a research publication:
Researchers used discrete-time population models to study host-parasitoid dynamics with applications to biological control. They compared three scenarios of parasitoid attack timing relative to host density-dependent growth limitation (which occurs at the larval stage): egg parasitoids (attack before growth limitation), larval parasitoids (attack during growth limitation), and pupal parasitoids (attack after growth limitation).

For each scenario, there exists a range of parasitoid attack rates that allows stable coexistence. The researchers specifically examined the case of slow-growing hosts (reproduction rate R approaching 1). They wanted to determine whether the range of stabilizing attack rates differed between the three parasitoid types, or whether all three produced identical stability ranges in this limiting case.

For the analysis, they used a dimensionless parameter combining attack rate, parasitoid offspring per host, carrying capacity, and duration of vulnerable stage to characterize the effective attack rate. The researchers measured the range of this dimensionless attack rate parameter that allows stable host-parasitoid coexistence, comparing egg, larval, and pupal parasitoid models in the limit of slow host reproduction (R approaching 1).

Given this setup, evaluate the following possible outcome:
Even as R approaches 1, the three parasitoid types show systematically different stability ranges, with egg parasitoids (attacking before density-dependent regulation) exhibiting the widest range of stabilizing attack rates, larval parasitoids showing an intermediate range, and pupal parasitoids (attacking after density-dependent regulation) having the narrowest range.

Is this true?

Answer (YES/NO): NO